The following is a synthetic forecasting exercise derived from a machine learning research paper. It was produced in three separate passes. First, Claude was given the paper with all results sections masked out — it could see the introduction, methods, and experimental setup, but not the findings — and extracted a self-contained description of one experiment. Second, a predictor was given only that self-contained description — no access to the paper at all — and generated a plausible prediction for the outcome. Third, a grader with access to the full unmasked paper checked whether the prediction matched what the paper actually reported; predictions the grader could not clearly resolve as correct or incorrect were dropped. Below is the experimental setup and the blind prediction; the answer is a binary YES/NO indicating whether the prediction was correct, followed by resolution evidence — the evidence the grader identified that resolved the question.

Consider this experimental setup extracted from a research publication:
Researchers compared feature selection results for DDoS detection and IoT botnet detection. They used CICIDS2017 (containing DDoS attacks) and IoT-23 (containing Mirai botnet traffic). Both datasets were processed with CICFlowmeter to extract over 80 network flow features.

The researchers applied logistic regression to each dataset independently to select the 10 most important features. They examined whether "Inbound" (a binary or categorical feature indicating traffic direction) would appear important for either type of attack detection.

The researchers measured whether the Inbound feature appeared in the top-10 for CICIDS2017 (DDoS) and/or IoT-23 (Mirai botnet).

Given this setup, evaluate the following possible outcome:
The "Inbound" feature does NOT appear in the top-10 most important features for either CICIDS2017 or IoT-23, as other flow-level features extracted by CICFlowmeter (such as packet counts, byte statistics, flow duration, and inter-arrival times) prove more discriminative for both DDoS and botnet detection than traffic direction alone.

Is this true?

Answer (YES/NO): NO